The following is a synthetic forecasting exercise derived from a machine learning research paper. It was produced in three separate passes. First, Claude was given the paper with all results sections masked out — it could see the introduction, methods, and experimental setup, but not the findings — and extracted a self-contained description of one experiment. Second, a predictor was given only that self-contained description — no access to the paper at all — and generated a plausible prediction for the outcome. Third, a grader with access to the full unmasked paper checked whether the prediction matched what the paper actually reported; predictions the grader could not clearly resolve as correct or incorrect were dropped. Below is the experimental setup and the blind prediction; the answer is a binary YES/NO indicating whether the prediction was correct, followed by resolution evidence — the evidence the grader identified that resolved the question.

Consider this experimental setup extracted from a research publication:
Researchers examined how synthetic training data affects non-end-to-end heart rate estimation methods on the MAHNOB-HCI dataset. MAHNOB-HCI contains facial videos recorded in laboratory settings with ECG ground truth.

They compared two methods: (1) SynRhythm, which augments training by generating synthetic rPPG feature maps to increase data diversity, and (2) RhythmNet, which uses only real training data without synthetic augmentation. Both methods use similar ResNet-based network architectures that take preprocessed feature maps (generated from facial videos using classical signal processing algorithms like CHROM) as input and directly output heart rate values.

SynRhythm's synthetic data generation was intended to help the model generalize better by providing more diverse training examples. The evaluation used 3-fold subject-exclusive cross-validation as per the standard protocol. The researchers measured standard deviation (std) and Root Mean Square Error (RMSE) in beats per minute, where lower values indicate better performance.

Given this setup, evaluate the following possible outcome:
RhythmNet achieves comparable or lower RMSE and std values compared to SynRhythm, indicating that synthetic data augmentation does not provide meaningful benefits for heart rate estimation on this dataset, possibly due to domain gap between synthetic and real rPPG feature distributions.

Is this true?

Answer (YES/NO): YES